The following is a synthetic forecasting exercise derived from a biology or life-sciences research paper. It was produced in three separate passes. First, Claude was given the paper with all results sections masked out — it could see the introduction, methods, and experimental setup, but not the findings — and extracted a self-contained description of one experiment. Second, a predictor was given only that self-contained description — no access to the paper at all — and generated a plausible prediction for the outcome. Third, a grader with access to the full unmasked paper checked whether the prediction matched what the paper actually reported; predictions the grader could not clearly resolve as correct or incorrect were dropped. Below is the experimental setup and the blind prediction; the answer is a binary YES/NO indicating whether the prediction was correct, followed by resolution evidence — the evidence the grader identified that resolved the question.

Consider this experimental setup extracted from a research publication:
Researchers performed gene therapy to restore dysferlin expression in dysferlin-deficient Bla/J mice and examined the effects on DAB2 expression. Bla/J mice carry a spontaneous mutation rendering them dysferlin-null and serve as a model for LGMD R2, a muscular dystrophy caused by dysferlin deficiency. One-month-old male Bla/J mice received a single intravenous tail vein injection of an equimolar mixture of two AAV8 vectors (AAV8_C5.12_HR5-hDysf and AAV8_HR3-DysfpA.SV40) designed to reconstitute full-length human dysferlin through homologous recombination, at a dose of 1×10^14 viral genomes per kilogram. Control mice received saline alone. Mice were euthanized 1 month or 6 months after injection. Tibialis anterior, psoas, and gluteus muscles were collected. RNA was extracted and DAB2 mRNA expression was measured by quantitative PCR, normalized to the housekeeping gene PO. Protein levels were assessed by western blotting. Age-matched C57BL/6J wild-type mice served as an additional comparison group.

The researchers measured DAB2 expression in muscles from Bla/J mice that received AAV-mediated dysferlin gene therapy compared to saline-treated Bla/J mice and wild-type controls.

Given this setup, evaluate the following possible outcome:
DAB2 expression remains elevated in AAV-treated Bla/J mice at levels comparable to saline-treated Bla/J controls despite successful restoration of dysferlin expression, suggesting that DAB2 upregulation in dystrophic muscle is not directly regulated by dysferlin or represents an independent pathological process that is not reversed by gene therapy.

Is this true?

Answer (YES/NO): NO